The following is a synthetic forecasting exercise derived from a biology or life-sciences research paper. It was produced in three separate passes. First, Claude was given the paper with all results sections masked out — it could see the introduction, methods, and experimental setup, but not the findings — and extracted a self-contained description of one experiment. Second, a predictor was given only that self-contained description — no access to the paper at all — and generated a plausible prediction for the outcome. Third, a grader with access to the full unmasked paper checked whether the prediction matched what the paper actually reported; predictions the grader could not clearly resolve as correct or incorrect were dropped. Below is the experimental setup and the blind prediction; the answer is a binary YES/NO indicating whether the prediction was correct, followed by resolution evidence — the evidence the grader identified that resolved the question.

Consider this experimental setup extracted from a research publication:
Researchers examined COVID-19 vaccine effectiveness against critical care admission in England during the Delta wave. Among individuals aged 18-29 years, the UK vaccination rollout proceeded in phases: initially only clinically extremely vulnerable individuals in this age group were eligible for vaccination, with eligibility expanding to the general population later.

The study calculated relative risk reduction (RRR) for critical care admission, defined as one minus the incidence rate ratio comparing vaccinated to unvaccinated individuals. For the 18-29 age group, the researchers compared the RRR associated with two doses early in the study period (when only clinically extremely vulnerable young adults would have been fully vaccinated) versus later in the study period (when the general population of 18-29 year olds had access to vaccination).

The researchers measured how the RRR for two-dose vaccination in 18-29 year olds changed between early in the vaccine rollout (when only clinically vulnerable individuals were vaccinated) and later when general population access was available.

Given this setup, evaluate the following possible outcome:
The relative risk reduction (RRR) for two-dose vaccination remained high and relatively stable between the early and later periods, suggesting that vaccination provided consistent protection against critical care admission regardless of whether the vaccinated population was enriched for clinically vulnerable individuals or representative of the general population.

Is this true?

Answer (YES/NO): NO